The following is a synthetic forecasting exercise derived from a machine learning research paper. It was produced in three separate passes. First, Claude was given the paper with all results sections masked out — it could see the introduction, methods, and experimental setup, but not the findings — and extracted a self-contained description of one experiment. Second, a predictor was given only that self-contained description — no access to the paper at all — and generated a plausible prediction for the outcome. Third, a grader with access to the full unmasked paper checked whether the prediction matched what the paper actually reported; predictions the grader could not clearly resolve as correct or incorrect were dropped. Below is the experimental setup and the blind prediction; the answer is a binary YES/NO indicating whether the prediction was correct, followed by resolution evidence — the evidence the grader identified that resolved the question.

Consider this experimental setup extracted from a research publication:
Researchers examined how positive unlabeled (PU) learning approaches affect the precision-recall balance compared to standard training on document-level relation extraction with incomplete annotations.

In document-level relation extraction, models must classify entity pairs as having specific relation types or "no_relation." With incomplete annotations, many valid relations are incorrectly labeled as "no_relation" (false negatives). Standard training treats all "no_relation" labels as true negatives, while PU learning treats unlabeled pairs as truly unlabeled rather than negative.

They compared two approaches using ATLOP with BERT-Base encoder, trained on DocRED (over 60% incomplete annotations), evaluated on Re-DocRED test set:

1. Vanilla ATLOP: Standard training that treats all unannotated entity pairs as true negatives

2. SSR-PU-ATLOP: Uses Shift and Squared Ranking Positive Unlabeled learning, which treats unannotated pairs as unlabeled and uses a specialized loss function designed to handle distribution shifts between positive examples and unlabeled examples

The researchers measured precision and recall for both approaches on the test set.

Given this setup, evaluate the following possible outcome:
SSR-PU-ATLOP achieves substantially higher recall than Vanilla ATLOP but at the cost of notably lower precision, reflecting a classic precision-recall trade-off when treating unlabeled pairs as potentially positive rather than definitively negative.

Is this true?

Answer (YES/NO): YES